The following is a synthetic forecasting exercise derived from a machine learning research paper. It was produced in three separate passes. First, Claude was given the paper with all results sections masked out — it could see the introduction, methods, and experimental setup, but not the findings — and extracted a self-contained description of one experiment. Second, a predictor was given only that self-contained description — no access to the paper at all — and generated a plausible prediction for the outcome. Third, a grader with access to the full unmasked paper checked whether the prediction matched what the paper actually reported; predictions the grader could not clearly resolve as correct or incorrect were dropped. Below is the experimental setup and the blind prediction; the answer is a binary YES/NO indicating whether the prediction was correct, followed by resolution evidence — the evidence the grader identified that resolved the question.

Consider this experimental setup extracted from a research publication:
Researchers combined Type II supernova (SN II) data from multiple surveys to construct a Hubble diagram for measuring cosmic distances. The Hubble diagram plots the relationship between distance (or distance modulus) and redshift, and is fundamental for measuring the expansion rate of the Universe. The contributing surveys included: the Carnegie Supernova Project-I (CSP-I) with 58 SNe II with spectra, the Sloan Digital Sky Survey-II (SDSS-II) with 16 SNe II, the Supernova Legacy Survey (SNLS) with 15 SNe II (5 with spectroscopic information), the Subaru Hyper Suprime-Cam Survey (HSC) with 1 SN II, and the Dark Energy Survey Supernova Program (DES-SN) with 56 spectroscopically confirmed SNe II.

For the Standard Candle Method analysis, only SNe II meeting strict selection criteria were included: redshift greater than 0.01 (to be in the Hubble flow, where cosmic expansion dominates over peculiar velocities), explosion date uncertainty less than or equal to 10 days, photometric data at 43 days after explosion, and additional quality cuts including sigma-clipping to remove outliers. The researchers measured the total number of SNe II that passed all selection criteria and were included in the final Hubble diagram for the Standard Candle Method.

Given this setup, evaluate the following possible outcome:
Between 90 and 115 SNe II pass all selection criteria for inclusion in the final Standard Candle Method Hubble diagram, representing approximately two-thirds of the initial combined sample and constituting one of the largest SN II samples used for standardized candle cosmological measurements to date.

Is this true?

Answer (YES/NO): NO